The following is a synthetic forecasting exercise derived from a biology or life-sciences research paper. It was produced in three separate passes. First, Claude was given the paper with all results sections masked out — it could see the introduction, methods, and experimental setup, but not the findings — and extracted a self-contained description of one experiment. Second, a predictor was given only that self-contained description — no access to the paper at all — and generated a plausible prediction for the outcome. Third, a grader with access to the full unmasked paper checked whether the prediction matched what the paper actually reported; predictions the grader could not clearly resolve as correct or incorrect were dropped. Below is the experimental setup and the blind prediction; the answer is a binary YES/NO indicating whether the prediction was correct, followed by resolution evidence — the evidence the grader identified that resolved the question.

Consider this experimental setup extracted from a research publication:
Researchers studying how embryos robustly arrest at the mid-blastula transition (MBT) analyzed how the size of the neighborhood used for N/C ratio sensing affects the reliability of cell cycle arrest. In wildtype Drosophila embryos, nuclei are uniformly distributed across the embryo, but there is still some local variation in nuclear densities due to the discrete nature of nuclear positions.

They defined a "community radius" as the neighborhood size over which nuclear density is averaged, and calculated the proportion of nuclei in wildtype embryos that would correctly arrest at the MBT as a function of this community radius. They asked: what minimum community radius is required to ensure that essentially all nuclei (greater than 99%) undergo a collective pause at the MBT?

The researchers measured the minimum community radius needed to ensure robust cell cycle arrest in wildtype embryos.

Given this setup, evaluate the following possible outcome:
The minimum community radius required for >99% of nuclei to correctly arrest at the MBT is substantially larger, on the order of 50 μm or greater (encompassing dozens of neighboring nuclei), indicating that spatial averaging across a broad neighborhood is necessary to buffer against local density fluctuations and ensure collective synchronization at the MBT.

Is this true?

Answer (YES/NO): NO